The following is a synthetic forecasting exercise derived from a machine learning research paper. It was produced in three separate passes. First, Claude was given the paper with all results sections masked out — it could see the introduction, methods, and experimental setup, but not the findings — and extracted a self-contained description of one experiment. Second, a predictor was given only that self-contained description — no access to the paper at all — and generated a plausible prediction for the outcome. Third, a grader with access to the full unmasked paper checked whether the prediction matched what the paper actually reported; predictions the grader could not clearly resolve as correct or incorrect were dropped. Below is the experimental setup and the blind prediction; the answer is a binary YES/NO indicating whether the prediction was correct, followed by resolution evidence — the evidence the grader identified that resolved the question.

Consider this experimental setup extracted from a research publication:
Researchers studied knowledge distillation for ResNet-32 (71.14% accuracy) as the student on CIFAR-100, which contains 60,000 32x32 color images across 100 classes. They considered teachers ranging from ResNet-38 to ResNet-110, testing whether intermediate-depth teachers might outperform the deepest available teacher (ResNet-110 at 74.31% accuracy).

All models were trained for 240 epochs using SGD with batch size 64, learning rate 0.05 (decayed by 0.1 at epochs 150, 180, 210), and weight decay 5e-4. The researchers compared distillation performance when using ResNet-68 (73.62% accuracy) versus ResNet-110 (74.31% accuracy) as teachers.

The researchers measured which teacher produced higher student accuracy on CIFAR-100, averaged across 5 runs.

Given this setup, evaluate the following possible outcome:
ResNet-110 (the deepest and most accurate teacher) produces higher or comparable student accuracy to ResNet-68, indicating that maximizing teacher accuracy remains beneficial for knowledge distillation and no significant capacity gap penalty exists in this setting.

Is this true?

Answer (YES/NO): NO